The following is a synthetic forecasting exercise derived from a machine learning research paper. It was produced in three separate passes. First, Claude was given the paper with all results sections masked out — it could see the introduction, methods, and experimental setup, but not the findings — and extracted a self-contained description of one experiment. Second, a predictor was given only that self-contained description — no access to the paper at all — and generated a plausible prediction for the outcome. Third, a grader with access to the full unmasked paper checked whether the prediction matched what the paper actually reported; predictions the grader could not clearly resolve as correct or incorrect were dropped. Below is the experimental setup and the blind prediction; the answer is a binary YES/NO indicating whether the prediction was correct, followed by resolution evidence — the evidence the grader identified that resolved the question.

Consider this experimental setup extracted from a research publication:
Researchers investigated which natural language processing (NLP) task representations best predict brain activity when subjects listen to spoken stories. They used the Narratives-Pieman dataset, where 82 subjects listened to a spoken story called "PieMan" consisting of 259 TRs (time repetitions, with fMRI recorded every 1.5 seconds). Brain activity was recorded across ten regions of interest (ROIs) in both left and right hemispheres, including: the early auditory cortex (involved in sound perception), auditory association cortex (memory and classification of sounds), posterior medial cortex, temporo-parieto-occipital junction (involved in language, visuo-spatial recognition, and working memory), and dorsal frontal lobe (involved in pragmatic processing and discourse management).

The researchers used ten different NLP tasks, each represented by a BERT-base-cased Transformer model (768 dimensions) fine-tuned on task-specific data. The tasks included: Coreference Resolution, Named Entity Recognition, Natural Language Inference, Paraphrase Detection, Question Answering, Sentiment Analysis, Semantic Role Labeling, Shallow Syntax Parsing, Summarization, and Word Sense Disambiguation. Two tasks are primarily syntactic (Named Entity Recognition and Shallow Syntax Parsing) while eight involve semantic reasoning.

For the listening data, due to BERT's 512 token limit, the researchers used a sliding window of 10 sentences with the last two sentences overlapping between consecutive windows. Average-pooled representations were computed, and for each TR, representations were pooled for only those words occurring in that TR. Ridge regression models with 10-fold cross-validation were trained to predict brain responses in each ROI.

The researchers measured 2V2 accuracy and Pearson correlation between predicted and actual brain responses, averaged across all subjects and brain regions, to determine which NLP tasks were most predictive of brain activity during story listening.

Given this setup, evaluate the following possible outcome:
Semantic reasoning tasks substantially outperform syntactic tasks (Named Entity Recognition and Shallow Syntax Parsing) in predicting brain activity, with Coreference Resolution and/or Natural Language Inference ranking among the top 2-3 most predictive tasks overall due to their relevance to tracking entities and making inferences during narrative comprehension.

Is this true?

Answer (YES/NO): YES